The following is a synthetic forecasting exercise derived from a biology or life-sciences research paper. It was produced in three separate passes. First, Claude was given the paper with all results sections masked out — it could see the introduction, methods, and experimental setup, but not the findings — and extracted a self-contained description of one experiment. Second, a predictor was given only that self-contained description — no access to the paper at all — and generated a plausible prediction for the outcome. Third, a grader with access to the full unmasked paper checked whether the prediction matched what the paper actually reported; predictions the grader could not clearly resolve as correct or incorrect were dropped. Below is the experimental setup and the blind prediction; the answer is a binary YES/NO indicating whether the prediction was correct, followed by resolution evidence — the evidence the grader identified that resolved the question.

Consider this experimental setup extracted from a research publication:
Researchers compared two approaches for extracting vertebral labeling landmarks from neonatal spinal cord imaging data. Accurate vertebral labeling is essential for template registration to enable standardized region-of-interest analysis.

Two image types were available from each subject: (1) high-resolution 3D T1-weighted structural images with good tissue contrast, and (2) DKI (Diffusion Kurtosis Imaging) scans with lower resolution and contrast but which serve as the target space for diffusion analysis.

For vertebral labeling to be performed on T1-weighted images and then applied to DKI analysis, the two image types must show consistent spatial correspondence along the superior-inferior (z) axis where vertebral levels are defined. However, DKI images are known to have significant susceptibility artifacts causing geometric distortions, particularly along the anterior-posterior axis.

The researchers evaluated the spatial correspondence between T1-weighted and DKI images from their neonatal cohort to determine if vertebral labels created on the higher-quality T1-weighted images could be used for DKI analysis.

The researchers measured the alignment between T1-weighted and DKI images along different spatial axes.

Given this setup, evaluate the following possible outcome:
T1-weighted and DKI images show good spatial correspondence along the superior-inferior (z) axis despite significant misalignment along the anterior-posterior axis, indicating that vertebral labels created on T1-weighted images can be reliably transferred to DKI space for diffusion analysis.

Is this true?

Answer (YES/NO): YES